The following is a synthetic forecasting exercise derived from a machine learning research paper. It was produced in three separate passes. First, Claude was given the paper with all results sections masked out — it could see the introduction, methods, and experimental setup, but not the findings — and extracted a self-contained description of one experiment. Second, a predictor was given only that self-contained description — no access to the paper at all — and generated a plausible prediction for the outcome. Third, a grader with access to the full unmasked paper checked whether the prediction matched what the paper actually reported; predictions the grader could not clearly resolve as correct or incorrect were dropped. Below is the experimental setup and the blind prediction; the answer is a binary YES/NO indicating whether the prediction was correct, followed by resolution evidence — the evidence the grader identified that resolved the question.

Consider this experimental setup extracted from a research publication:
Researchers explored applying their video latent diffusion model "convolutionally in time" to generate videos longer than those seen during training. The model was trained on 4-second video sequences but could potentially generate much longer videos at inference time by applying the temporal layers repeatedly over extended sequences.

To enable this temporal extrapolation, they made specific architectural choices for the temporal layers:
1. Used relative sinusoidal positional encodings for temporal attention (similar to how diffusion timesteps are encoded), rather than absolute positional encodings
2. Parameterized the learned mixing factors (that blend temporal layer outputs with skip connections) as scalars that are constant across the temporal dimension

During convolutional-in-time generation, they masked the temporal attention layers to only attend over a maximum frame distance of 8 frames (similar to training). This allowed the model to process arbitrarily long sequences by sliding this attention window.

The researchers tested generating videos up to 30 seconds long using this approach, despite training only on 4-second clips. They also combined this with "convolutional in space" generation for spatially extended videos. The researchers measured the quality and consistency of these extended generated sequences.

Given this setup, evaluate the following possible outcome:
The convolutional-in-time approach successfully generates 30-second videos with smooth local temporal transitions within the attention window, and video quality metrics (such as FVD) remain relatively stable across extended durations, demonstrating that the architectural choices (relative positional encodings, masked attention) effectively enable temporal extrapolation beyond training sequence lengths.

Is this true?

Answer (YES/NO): NO